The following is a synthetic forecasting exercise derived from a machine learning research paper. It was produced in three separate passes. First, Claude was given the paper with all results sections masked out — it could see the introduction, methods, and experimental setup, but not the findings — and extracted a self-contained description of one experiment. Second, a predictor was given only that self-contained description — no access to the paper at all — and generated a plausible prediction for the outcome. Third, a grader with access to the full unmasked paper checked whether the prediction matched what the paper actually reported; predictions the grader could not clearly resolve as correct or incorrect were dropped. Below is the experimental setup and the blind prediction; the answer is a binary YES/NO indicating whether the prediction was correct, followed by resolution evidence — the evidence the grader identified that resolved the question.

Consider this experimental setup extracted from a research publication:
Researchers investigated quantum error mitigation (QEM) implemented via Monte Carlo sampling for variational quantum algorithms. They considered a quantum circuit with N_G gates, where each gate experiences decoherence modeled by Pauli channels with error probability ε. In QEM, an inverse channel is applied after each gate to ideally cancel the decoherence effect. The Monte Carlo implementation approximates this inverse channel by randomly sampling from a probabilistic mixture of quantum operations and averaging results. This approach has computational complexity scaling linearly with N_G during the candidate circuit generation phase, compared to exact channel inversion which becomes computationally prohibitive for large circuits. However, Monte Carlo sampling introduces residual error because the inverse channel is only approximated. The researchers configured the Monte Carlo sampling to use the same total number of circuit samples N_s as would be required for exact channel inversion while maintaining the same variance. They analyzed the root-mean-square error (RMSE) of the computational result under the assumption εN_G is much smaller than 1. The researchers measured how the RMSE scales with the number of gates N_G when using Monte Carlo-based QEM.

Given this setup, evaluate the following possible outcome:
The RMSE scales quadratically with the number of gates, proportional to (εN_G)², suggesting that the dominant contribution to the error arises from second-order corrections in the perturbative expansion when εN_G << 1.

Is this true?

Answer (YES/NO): NO